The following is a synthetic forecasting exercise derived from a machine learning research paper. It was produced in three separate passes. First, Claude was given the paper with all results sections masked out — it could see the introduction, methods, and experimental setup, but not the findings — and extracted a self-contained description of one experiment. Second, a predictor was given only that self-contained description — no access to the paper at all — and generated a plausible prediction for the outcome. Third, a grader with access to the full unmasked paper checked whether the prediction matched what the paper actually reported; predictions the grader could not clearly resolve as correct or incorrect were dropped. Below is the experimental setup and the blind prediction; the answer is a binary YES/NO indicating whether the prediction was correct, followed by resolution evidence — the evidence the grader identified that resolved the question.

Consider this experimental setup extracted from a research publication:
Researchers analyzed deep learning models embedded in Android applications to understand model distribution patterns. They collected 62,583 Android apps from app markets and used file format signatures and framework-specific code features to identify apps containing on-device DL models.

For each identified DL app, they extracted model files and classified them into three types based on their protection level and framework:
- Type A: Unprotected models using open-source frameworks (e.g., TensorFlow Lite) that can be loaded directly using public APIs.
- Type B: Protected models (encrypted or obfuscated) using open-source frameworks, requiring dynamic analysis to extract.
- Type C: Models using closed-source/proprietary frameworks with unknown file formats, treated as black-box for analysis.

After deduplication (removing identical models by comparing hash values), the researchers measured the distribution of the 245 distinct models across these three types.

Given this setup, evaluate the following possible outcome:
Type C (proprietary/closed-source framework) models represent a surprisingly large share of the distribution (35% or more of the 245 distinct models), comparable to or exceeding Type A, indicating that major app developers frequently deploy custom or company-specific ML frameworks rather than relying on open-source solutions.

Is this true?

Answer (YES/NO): NO